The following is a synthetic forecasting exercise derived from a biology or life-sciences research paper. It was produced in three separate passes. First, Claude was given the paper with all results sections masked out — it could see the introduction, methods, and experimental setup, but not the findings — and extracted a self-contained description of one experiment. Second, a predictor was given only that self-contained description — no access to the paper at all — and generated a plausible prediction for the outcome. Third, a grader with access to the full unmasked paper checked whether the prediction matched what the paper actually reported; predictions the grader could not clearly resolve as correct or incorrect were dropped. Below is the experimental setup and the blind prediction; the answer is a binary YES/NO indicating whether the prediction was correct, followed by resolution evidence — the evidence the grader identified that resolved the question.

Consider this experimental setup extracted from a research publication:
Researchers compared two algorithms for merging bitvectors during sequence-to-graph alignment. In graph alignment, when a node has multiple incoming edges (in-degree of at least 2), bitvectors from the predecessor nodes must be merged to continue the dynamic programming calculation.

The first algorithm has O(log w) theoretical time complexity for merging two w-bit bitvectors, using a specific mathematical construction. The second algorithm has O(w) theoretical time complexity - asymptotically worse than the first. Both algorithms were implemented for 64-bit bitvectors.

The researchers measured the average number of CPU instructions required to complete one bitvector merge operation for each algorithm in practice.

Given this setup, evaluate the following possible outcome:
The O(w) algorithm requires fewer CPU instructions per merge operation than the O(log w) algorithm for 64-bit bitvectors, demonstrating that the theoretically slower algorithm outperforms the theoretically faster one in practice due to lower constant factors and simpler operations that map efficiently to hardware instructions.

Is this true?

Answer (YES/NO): YES